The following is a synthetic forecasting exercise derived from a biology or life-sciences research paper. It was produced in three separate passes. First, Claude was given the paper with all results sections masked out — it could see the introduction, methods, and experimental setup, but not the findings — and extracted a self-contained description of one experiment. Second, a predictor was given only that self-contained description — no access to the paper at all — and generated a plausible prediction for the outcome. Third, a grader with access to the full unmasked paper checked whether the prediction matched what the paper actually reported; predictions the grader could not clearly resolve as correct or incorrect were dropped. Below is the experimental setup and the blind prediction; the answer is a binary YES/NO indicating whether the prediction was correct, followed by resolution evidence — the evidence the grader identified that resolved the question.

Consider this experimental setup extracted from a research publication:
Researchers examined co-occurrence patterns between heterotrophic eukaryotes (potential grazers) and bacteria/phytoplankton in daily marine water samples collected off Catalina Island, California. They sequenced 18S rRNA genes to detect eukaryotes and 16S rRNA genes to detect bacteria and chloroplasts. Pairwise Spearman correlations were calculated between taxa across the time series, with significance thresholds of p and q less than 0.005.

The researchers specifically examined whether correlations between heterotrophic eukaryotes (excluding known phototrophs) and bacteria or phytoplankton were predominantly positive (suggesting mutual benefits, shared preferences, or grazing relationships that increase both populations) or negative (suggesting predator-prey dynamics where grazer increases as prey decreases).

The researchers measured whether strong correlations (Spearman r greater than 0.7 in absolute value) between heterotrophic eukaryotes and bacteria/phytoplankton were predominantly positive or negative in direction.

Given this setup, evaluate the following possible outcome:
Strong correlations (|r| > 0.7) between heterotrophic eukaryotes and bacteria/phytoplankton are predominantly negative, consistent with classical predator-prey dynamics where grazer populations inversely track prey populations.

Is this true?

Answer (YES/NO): NO